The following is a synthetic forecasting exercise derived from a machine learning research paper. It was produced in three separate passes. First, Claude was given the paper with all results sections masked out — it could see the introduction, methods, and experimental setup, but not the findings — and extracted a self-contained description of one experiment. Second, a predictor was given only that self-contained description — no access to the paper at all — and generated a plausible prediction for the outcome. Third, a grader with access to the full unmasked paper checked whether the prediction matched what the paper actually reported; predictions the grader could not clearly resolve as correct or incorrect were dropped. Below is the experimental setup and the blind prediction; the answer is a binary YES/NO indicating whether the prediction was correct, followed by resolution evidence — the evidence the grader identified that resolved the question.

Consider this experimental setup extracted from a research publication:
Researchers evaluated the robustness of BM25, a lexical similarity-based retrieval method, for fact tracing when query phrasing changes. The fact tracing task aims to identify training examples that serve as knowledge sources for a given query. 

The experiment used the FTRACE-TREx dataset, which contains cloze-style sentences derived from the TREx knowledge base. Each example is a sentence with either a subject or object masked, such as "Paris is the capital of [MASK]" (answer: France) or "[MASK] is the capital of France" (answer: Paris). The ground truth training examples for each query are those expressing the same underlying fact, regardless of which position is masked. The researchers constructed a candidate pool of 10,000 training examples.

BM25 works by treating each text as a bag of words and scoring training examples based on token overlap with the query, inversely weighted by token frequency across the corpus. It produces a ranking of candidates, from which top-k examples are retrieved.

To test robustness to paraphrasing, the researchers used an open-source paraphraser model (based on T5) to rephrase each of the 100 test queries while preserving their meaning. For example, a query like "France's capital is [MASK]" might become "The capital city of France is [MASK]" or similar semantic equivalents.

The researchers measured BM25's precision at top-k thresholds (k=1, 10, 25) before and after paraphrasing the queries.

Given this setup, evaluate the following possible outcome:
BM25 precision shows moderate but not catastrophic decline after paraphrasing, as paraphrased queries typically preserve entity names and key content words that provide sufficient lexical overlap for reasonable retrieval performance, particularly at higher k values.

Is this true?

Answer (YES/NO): NO